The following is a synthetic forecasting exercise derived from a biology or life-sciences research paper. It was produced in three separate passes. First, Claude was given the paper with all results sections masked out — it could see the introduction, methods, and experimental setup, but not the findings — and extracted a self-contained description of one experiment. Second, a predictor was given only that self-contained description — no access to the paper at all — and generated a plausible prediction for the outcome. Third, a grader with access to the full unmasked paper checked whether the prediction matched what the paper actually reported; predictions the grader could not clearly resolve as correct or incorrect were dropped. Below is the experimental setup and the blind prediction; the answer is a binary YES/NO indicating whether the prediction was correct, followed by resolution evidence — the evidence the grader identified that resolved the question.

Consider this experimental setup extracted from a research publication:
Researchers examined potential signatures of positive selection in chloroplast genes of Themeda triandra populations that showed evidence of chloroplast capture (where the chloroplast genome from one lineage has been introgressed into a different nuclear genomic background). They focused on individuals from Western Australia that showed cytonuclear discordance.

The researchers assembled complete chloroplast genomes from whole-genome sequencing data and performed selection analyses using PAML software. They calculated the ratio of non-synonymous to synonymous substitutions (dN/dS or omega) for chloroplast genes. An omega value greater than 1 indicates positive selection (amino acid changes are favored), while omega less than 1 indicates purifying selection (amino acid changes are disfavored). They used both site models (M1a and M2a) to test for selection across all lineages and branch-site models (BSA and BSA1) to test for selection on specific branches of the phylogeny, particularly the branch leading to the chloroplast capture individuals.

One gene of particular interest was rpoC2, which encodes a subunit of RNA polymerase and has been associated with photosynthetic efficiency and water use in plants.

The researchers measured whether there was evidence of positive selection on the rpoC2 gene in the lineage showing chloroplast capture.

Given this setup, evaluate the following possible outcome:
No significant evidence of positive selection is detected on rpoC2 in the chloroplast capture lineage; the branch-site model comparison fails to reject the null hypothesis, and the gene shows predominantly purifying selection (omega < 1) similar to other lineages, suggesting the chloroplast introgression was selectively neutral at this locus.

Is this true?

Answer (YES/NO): NO